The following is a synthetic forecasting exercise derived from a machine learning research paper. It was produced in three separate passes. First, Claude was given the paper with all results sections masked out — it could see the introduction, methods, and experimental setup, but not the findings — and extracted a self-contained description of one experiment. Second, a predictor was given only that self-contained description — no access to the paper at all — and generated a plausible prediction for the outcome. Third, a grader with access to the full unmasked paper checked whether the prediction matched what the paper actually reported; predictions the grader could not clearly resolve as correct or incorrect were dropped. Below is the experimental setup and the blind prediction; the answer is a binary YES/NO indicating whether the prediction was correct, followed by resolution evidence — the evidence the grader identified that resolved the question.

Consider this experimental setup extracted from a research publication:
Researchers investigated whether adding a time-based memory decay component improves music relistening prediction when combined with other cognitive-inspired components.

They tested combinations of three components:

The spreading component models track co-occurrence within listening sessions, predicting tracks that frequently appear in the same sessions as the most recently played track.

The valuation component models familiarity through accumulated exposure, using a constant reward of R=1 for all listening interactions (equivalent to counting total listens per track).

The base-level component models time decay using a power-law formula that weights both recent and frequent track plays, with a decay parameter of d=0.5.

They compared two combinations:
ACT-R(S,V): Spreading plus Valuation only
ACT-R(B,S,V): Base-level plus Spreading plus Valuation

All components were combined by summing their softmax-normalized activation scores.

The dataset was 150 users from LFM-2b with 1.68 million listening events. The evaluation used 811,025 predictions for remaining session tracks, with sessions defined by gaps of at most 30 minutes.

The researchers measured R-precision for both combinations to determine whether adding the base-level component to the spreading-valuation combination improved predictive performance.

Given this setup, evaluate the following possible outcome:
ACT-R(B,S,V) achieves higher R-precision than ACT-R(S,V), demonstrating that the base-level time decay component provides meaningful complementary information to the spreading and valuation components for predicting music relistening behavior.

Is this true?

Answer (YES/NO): YES